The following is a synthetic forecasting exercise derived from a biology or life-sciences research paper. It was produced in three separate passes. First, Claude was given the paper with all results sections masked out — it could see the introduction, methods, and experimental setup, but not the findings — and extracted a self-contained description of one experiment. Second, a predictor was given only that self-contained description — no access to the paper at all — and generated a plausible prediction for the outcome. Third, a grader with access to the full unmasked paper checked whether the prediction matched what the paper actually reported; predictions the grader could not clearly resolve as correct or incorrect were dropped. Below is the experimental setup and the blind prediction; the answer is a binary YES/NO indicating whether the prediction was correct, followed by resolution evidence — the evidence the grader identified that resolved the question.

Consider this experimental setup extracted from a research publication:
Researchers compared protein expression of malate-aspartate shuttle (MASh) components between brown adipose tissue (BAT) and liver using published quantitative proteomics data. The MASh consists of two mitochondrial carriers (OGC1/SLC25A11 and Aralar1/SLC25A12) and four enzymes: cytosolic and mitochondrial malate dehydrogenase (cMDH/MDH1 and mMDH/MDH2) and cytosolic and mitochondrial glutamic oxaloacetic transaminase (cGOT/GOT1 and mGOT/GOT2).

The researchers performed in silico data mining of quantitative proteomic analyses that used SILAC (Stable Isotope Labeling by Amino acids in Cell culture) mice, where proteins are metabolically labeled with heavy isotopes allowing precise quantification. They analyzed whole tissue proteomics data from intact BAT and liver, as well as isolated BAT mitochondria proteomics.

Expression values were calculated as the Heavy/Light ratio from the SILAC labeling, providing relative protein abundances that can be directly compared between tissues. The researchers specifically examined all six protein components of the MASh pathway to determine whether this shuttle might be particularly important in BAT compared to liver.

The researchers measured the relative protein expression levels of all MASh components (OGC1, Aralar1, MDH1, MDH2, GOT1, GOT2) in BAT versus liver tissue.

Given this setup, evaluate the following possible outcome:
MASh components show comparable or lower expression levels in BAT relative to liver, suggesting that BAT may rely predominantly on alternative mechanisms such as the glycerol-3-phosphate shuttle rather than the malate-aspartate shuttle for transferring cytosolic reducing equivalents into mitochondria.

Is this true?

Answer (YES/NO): NO